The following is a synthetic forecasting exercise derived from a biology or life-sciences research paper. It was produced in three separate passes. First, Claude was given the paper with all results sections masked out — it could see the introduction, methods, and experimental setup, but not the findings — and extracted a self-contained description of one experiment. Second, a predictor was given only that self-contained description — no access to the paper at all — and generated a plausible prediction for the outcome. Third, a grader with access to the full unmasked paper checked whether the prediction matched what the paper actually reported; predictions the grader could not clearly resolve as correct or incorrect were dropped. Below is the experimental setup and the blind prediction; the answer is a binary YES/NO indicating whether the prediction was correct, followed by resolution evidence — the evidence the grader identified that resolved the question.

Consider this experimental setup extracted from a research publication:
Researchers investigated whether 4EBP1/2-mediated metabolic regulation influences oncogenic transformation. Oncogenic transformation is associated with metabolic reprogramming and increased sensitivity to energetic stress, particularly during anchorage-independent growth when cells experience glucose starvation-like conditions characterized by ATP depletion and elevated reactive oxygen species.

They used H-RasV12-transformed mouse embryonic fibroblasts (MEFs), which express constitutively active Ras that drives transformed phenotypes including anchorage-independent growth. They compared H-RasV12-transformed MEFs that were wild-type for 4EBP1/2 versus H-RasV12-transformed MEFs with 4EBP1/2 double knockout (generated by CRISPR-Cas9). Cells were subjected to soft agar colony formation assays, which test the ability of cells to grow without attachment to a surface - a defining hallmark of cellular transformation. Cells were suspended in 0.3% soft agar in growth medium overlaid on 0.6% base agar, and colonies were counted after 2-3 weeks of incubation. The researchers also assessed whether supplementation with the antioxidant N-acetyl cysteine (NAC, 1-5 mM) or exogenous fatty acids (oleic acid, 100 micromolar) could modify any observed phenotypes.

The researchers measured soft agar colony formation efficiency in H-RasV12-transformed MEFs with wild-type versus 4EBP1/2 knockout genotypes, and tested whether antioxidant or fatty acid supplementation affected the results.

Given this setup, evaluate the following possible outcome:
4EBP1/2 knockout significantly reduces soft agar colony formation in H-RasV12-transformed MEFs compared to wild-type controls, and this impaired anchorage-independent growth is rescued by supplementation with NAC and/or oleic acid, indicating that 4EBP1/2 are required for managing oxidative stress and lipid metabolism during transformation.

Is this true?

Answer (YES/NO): NO